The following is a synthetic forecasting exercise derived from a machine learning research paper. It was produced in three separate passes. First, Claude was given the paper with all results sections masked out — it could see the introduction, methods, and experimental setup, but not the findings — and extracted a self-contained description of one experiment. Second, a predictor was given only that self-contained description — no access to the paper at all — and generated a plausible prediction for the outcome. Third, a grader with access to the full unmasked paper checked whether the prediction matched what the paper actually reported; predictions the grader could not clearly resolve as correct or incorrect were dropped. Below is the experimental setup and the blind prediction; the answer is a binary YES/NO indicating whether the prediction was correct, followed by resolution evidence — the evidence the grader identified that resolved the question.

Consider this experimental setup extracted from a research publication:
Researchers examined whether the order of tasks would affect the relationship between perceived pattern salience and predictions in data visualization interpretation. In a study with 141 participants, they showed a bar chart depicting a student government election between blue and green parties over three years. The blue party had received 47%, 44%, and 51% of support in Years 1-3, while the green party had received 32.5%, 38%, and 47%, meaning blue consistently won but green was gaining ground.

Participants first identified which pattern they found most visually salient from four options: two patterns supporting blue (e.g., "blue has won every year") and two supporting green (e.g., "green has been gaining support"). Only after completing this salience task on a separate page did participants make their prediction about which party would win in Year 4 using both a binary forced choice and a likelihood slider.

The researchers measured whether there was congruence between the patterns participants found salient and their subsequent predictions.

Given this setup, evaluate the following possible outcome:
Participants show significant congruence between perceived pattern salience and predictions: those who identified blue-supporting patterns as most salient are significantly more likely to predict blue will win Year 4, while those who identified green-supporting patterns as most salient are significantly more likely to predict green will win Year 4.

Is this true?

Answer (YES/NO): YES